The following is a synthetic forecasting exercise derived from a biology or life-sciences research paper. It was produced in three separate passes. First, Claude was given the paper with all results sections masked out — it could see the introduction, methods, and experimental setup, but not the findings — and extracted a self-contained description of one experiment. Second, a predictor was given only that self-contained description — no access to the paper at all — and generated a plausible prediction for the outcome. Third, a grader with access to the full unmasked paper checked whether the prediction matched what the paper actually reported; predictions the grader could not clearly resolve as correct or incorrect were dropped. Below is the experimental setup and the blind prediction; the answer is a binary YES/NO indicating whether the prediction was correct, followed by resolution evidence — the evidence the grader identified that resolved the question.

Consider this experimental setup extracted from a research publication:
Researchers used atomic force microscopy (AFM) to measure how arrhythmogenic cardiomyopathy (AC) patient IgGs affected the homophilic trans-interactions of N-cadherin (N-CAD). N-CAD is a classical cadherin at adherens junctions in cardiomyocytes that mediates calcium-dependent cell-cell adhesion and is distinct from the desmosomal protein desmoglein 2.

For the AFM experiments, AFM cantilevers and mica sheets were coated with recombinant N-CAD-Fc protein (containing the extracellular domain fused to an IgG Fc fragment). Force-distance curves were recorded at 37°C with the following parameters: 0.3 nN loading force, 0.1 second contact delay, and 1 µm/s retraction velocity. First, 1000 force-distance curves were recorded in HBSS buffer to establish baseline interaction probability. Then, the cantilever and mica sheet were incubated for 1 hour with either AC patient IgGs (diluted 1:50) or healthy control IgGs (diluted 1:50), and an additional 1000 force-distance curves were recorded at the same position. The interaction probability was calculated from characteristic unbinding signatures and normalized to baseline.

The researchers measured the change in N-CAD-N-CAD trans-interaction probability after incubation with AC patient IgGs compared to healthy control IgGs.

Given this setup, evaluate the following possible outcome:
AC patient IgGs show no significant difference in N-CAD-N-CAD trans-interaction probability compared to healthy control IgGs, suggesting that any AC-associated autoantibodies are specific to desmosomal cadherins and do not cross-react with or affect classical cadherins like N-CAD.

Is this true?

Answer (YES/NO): NO